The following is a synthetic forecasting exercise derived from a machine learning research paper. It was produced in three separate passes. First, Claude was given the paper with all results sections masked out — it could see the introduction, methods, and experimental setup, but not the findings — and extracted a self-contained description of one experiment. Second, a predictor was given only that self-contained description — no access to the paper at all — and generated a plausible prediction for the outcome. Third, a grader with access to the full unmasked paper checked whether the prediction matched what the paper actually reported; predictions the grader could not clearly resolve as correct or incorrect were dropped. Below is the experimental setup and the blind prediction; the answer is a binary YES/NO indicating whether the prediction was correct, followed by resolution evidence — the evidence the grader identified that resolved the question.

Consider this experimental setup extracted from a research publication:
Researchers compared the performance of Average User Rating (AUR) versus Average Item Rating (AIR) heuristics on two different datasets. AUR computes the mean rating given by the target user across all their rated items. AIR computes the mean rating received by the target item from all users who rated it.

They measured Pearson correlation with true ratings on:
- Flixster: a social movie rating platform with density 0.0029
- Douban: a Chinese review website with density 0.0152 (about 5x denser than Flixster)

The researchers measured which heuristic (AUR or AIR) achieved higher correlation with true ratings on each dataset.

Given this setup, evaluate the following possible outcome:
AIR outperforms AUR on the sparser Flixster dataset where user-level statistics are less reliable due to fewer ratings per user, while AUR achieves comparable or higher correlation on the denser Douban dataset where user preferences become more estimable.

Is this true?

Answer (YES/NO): NO